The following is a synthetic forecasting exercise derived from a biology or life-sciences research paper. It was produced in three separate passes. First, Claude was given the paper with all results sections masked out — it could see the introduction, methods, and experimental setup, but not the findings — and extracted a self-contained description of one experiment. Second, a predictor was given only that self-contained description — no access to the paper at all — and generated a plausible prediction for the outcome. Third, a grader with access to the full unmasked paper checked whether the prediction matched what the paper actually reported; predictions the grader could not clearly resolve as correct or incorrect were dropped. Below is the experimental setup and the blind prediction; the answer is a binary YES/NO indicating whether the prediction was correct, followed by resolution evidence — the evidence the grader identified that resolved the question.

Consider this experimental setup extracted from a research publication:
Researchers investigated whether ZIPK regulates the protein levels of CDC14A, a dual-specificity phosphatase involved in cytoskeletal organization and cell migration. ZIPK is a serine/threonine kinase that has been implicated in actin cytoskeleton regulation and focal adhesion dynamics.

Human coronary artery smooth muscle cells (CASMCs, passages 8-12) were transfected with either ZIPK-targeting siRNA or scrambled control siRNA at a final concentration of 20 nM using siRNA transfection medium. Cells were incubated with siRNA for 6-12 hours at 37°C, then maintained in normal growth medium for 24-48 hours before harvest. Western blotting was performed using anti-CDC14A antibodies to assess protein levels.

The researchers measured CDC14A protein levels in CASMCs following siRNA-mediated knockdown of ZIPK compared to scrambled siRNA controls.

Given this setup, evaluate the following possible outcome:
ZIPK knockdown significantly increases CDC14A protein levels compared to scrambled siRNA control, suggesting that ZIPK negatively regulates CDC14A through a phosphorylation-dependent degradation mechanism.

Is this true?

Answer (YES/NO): NO